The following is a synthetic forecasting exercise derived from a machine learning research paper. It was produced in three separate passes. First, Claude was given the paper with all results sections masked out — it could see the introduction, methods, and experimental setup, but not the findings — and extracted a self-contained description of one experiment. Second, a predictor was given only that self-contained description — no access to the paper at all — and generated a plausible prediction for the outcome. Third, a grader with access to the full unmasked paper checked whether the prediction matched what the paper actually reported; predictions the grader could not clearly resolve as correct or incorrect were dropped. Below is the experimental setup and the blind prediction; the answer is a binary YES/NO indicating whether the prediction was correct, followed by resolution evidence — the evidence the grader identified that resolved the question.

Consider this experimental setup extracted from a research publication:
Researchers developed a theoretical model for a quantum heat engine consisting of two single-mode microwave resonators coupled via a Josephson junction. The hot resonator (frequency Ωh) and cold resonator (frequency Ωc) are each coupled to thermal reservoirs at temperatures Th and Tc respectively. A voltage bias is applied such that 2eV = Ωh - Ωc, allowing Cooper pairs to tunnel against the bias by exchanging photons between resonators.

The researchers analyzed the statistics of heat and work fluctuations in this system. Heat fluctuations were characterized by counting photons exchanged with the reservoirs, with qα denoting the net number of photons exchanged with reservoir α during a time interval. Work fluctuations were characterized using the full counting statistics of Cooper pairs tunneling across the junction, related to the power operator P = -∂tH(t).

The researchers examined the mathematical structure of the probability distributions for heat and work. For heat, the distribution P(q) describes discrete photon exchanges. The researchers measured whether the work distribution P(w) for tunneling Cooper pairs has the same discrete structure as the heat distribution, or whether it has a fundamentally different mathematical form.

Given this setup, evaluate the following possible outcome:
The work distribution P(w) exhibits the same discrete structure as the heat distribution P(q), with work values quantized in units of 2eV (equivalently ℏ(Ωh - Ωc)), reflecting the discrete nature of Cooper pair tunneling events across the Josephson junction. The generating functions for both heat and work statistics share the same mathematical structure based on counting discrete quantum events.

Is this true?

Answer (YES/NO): NO